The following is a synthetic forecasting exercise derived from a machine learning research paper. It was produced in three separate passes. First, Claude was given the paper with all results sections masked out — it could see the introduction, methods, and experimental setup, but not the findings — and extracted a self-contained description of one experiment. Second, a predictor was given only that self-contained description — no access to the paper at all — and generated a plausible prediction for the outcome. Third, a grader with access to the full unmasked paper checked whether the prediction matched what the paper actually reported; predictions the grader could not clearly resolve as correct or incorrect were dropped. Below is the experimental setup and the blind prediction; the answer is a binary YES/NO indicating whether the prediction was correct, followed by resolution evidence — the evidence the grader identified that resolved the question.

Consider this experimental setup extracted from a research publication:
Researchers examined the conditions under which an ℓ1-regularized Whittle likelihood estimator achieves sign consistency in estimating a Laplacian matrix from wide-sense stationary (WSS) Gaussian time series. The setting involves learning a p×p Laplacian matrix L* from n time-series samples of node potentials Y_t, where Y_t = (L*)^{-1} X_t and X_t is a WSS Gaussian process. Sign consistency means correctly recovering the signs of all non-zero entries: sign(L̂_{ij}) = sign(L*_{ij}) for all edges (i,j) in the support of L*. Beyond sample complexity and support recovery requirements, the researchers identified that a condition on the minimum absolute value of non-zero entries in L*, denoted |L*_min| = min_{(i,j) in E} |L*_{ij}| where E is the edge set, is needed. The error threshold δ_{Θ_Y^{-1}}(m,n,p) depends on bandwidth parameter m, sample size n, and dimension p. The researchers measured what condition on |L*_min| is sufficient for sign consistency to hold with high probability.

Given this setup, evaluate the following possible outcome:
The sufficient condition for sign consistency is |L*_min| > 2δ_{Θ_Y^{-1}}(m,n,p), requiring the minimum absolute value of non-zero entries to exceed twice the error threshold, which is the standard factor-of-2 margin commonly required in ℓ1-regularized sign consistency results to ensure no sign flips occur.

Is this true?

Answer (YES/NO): NO